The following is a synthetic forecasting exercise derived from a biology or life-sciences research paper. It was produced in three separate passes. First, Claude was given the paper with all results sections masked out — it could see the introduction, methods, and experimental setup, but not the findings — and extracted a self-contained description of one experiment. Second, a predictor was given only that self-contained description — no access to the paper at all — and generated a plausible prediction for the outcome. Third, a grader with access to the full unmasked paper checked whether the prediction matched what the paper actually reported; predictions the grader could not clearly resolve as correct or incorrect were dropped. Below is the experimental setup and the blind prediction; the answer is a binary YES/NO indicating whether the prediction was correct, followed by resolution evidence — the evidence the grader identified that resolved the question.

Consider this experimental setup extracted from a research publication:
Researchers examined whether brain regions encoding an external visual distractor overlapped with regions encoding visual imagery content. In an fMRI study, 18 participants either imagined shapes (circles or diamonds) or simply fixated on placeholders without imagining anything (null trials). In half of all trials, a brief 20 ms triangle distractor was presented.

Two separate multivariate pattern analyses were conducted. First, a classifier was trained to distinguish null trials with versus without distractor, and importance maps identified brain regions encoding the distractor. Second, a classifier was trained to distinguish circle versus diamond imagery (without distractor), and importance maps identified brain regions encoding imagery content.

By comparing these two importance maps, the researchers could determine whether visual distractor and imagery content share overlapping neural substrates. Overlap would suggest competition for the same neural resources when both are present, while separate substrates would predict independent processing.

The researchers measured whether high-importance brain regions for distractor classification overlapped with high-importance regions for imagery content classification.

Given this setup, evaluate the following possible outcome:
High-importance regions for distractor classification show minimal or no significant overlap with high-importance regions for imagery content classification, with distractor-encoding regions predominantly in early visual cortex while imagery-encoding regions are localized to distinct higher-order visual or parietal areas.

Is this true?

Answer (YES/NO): NO